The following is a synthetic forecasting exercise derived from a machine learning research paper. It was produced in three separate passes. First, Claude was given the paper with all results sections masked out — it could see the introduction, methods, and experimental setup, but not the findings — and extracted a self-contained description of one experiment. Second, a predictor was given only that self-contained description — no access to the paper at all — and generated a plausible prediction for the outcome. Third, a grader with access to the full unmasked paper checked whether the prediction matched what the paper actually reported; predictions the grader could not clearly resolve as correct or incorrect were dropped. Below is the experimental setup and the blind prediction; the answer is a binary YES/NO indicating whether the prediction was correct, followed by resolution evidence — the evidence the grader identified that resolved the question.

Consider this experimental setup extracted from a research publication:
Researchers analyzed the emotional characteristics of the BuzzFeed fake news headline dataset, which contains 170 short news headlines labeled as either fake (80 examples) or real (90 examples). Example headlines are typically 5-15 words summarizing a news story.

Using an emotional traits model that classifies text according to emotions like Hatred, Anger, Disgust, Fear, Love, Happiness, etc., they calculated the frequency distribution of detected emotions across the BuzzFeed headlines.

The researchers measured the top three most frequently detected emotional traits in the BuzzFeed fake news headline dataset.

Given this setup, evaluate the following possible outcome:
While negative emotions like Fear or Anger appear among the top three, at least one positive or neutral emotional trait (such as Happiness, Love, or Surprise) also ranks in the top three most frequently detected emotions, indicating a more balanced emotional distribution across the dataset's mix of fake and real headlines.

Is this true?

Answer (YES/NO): NO